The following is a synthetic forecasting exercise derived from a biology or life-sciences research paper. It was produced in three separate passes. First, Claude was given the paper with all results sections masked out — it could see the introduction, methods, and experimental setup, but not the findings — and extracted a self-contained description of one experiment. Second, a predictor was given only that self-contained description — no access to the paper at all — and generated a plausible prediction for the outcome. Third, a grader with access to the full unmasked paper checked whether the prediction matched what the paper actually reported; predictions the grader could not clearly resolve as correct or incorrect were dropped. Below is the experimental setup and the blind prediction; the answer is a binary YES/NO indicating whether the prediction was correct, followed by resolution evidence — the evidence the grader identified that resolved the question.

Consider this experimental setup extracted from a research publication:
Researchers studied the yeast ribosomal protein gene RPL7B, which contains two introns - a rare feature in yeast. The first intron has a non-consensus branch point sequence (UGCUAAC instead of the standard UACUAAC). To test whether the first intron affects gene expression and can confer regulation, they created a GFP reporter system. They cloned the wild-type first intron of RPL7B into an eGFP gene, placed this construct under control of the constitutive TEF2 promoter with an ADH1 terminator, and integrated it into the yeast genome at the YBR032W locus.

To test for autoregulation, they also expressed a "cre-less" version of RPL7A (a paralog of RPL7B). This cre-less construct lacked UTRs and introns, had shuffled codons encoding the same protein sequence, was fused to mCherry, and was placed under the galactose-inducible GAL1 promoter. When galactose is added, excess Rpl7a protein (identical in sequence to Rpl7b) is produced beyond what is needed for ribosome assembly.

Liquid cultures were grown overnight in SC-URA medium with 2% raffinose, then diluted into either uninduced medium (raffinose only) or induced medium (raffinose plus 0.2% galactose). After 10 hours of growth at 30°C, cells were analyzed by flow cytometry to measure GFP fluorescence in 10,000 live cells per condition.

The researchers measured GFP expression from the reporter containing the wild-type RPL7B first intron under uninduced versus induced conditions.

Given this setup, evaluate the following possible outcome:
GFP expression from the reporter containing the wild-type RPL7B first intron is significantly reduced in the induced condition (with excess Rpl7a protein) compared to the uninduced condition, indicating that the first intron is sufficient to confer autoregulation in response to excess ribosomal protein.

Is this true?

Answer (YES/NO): YES